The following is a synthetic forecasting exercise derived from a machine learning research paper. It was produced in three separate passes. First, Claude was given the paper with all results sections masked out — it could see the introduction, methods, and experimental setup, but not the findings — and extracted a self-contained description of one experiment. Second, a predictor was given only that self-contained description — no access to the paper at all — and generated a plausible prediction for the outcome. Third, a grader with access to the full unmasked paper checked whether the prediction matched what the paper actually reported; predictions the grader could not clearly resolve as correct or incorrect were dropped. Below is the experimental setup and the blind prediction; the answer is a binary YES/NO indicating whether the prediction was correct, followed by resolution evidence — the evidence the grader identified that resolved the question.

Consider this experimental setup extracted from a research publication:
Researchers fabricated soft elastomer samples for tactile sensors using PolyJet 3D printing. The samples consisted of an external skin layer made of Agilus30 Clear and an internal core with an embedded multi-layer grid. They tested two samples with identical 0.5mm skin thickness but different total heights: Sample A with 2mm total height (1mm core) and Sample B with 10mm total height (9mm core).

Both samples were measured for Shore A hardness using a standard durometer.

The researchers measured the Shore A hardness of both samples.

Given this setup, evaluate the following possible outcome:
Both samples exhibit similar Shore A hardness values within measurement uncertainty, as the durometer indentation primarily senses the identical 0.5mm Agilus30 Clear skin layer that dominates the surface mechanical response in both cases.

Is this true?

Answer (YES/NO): NO